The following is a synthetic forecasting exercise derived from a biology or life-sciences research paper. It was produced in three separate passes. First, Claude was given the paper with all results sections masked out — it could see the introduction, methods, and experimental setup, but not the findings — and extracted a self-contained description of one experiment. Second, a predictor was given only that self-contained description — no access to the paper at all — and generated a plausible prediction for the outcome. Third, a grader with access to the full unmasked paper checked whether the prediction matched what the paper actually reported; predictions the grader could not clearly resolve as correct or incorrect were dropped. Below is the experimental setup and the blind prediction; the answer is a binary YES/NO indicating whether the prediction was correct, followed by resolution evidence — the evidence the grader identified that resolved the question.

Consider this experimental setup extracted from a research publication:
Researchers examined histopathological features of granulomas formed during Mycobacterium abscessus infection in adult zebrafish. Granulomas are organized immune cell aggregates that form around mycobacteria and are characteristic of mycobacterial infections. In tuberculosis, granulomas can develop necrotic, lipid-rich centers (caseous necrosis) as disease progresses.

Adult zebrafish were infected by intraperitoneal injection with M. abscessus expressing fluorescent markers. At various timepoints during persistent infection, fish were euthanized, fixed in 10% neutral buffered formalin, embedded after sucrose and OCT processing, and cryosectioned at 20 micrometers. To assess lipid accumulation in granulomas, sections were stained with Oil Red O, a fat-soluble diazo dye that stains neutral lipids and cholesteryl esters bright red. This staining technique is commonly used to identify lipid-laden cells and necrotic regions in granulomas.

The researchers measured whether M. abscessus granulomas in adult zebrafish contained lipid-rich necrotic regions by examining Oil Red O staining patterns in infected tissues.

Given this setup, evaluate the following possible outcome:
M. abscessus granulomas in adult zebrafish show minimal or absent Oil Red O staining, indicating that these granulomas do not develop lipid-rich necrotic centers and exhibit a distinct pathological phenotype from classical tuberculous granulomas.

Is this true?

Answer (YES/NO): NO